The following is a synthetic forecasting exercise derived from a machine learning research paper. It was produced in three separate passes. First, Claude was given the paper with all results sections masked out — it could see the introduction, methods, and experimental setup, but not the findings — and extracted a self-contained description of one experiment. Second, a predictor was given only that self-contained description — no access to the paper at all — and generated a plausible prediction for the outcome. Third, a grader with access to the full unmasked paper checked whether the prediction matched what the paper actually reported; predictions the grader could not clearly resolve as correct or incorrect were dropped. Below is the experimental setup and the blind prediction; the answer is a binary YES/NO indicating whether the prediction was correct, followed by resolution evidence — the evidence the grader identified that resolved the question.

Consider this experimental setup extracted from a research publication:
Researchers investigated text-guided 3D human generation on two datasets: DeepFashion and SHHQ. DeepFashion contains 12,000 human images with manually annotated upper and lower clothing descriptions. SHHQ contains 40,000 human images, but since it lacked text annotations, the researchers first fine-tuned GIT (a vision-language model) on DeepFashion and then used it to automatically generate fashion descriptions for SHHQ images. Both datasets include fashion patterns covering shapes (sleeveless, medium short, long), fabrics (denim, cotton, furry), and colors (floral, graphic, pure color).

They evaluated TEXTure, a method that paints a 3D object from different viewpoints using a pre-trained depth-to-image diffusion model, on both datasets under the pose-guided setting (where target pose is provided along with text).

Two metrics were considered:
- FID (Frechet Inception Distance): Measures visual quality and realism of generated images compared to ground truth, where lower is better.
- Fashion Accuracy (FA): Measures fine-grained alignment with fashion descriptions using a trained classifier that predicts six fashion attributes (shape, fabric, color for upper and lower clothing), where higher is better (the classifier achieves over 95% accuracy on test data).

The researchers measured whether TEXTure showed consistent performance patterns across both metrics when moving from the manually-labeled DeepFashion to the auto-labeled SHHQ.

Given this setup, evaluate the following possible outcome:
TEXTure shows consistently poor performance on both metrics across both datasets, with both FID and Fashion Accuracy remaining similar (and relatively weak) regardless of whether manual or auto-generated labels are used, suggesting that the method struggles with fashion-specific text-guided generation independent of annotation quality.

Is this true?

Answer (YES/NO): NO